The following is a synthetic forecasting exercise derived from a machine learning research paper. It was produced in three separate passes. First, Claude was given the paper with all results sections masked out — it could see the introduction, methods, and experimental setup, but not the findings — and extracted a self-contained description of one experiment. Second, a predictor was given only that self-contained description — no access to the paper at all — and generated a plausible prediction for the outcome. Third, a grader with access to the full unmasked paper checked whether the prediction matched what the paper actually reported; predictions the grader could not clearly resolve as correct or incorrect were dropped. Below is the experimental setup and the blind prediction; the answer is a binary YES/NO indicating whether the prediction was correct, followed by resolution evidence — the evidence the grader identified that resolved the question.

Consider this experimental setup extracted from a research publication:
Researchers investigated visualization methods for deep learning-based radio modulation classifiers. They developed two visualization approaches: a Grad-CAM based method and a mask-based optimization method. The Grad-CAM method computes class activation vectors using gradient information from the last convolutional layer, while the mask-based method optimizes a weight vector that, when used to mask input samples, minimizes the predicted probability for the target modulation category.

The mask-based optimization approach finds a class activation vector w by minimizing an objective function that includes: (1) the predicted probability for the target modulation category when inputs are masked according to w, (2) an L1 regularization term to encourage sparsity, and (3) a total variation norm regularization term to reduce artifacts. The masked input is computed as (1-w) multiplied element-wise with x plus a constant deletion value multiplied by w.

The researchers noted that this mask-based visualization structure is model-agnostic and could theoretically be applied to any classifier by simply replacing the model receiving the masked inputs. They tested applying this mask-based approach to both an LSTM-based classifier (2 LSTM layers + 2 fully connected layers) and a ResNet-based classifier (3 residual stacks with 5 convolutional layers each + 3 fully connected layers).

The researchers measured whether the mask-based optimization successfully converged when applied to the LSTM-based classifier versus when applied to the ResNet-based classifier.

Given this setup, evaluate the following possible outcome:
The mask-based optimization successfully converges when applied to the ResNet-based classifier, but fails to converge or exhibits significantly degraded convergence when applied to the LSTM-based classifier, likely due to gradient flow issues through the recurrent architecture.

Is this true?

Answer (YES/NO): NO